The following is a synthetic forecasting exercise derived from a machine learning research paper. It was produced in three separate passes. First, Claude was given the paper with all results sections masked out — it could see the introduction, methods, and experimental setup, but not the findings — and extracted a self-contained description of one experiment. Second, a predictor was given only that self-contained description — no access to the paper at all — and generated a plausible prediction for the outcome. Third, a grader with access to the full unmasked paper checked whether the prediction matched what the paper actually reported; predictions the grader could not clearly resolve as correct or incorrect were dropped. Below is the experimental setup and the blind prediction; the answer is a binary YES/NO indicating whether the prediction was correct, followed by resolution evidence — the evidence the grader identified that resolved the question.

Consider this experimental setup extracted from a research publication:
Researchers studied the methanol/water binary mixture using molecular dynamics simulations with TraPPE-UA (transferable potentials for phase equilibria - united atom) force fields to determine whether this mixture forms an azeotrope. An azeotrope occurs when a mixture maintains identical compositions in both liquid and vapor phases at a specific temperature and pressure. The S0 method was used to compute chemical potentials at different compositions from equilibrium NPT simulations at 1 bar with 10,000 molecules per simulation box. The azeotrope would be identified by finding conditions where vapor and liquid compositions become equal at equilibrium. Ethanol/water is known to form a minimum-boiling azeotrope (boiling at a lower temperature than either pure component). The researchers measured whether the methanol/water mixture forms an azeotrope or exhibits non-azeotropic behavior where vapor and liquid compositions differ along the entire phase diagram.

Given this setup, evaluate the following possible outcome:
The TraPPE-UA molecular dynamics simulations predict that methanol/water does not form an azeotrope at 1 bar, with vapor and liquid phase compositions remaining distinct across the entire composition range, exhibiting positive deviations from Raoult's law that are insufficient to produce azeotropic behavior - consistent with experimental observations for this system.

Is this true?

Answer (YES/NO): YES